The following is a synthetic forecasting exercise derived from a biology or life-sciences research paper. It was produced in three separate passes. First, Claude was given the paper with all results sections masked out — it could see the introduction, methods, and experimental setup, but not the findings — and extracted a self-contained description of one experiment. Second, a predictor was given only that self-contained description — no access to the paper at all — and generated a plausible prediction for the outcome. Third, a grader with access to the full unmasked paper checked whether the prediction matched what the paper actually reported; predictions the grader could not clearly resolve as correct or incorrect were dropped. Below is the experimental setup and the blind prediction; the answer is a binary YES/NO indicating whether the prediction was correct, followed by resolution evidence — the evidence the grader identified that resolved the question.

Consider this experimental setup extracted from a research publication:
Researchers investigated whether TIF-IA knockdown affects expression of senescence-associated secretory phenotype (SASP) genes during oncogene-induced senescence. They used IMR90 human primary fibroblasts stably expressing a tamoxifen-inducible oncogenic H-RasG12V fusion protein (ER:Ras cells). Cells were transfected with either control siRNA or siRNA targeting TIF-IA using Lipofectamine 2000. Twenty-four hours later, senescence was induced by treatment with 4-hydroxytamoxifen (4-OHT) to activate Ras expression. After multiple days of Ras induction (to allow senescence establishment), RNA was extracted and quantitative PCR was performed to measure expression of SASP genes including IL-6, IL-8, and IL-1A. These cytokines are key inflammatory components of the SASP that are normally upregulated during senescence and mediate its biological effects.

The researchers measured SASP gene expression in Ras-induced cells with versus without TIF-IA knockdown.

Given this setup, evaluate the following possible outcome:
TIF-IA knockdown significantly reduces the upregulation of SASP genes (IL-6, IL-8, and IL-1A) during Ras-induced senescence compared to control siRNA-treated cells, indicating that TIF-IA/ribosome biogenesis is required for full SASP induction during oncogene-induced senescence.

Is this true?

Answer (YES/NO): NO